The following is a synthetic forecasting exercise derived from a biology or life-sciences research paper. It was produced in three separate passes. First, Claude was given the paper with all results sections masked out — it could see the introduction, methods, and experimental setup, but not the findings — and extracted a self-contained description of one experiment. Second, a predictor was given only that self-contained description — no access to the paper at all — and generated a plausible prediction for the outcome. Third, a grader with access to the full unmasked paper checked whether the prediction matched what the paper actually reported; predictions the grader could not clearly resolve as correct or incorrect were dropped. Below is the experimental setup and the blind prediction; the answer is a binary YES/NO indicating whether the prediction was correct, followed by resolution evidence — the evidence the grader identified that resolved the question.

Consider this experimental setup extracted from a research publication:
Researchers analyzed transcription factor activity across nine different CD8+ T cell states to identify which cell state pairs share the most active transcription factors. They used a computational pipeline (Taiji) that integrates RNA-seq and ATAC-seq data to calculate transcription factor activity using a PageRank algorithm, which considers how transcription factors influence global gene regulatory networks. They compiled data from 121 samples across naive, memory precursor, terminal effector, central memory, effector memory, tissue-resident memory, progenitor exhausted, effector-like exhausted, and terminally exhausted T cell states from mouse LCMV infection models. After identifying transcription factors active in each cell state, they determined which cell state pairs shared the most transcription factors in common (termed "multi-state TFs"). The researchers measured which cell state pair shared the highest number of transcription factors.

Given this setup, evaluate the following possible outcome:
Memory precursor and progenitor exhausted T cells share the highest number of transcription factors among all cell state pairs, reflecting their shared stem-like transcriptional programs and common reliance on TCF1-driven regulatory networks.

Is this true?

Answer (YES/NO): NO